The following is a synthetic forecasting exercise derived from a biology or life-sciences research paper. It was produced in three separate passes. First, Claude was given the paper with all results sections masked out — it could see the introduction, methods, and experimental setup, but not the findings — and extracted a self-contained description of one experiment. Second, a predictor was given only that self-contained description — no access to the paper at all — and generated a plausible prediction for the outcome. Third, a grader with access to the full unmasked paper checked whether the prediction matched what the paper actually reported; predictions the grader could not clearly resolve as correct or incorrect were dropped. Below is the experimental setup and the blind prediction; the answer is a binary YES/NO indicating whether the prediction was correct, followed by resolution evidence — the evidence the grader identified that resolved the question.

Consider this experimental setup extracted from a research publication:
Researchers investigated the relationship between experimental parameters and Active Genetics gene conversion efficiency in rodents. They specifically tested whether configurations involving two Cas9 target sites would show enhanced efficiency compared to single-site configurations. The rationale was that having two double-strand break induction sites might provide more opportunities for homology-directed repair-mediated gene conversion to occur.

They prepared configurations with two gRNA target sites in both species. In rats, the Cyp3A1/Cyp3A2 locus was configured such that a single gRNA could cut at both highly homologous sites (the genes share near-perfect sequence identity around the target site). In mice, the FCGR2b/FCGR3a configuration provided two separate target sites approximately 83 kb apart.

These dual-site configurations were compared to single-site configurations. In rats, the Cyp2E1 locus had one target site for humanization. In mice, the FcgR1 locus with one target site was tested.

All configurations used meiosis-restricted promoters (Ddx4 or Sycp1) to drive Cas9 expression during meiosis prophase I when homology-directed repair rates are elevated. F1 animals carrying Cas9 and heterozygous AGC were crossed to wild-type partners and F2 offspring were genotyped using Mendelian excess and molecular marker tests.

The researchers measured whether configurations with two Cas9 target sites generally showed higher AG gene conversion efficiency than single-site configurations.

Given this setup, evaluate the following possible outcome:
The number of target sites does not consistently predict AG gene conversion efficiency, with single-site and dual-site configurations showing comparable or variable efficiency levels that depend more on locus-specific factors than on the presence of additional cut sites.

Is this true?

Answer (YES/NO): NO